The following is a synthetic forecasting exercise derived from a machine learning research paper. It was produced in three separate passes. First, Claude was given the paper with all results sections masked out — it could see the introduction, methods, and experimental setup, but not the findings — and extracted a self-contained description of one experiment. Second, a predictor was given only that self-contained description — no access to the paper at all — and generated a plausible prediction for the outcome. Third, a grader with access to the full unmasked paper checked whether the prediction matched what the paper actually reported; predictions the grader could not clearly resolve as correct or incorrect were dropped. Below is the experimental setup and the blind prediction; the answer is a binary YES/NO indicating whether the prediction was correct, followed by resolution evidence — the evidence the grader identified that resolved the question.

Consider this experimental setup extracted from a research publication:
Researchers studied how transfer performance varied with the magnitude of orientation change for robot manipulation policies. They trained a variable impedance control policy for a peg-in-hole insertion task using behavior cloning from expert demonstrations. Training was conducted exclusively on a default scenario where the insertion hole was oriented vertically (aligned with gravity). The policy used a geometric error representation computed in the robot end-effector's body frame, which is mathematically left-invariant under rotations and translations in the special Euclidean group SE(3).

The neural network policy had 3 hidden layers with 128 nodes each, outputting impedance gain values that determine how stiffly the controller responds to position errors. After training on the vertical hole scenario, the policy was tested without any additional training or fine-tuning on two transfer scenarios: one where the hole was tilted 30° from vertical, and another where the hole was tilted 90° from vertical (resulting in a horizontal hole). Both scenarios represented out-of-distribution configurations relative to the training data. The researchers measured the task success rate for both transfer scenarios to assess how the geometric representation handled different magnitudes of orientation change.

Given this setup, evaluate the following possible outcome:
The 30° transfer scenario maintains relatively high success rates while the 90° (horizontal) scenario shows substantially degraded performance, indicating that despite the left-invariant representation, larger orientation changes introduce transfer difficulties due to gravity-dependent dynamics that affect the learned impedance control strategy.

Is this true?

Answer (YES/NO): NO